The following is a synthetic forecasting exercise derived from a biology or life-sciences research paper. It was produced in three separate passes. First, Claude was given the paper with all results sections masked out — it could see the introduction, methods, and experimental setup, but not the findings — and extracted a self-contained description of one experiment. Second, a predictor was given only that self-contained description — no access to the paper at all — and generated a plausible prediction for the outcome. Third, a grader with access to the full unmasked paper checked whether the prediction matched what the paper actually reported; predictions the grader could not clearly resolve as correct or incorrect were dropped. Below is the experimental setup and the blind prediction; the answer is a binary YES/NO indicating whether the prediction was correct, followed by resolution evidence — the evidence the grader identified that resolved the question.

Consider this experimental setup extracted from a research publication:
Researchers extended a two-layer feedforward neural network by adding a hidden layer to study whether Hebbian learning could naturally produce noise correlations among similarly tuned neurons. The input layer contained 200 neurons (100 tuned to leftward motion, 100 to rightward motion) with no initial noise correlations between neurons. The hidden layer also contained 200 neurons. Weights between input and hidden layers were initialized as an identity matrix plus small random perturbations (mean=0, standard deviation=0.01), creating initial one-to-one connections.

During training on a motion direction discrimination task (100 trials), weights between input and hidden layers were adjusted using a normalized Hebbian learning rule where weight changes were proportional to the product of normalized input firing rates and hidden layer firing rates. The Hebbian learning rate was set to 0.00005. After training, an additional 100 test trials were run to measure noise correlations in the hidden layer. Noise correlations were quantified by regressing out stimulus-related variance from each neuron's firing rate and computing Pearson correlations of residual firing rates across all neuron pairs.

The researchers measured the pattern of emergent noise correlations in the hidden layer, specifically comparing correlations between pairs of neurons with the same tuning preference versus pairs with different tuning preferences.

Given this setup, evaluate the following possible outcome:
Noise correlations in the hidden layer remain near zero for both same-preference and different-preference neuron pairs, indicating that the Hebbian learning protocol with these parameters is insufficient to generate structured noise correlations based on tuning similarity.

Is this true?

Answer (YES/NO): NO